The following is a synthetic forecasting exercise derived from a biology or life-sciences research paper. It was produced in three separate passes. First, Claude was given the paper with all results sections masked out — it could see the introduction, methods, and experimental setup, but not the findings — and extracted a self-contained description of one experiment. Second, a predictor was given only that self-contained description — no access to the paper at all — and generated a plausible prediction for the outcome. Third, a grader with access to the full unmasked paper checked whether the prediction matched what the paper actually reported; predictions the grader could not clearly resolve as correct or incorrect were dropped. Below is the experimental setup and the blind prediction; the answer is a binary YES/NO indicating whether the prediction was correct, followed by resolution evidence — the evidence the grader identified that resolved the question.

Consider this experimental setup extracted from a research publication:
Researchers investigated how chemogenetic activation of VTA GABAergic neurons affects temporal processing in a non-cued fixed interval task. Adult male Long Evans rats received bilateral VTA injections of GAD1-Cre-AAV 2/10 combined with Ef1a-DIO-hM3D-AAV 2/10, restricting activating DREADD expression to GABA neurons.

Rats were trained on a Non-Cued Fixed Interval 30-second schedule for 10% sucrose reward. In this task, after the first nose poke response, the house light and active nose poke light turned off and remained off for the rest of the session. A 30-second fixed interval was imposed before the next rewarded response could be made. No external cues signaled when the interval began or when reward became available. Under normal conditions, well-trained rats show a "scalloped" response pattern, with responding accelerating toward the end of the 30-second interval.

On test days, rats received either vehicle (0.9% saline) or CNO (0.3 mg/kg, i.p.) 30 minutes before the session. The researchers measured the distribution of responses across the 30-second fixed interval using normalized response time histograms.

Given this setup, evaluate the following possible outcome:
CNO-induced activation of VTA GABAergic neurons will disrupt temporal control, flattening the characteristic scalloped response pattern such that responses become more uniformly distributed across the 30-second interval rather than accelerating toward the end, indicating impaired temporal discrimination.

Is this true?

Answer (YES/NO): NO